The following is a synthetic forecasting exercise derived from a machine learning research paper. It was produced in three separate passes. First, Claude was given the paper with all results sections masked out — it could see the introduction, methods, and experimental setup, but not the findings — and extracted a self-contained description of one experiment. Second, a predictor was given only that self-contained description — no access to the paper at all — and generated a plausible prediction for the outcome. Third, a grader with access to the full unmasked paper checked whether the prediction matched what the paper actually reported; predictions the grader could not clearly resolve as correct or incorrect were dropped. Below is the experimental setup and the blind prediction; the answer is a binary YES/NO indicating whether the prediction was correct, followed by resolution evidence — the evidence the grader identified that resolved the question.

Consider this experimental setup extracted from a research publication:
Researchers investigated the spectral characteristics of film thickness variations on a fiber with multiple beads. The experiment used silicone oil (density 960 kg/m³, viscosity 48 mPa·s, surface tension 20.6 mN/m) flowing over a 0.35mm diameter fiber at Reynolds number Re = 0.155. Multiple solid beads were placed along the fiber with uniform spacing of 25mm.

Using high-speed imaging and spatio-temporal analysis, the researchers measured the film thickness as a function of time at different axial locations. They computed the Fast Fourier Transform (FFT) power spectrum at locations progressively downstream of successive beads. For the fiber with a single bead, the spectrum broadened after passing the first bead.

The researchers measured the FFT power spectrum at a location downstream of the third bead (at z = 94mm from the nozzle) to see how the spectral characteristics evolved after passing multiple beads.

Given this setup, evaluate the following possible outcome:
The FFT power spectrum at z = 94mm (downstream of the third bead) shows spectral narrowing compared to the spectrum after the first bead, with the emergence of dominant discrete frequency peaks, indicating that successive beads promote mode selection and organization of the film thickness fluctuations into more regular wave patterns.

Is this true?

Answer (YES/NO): NO